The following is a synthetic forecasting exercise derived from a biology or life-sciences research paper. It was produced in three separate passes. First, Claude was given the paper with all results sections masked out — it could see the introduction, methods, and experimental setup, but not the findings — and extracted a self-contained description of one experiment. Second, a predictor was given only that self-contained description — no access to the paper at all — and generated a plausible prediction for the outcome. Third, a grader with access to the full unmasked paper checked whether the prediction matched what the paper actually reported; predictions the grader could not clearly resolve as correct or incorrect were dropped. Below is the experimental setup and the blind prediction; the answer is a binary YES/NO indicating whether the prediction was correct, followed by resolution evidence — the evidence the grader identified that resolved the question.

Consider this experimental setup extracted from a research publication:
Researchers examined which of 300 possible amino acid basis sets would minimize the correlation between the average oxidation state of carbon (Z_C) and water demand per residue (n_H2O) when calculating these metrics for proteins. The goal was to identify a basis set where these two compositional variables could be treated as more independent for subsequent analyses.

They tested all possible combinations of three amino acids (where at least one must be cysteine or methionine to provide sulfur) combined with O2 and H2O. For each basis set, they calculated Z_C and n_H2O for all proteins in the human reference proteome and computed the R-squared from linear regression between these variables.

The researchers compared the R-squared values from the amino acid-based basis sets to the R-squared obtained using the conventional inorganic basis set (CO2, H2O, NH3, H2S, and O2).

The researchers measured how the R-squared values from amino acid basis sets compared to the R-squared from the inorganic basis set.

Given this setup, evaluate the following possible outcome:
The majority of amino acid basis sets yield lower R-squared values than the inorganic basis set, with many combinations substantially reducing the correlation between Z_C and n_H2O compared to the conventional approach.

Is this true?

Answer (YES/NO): NO